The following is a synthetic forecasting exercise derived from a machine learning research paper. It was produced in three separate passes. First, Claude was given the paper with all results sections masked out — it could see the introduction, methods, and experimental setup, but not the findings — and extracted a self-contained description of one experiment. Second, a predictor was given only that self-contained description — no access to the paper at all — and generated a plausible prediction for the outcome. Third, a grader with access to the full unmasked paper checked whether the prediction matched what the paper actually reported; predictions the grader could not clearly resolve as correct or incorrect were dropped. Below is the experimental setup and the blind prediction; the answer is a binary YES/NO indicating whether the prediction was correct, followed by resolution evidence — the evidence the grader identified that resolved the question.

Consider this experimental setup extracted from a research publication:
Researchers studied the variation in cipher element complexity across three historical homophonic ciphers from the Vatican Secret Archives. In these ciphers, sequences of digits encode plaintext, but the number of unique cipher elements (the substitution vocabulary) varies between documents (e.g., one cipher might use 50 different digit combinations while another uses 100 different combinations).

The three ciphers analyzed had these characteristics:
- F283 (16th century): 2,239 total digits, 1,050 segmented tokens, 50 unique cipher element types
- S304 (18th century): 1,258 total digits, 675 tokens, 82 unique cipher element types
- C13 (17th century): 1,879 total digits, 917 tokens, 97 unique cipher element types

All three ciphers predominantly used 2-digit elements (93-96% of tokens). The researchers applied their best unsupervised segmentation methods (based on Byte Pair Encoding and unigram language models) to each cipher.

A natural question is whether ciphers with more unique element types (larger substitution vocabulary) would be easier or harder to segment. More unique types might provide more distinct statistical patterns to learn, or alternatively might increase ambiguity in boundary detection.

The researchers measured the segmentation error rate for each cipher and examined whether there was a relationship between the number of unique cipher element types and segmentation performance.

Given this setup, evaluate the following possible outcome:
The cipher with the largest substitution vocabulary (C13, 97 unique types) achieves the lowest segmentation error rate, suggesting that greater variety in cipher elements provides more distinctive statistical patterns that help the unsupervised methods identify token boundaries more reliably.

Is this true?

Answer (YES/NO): NO